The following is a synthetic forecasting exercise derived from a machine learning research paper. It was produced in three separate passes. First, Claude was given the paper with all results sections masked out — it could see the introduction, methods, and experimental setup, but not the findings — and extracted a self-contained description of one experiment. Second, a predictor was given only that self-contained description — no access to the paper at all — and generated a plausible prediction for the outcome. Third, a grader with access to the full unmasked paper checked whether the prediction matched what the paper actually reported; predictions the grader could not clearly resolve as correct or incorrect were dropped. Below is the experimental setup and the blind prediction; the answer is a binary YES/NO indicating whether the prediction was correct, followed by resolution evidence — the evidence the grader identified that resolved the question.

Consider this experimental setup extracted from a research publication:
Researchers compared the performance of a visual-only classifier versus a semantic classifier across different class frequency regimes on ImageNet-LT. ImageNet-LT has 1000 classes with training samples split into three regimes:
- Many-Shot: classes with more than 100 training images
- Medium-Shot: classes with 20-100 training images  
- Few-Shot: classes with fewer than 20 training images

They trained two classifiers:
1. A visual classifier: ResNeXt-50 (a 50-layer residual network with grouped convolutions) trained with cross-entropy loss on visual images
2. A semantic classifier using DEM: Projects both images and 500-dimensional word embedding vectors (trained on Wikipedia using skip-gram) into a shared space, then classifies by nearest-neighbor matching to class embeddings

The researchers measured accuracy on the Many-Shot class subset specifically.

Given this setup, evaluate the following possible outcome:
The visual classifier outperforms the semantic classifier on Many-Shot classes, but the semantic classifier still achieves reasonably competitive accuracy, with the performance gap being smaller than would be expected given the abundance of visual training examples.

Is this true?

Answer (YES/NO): NO